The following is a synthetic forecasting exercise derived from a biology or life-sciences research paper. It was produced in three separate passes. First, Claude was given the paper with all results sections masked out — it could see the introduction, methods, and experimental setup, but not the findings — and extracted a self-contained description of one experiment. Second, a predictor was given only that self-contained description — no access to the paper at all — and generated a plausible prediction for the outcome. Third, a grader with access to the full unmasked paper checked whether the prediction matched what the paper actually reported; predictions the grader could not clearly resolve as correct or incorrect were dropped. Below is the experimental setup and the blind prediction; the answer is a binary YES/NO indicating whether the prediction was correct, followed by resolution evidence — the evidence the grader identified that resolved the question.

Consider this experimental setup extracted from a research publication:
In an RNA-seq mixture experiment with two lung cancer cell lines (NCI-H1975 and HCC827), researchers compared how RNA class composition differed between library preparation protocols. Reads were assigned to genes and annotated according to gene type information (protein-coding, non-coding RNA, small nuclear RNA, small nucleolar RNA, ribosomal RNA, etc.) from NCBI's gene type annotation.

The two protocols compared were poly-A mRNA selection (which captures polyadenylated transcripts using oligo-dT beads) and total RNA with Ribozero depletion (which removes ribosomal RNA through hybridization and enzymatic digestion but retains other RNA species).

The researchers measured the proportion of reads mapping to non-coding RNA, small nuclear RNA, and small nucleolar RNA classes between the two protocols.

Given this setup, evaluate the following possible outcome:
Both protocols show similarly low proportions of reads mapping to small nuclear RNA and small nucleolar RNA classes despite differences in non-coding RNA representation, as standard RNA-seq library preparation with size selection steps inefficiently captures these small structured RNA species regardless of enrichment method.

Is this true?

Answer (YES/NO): NO